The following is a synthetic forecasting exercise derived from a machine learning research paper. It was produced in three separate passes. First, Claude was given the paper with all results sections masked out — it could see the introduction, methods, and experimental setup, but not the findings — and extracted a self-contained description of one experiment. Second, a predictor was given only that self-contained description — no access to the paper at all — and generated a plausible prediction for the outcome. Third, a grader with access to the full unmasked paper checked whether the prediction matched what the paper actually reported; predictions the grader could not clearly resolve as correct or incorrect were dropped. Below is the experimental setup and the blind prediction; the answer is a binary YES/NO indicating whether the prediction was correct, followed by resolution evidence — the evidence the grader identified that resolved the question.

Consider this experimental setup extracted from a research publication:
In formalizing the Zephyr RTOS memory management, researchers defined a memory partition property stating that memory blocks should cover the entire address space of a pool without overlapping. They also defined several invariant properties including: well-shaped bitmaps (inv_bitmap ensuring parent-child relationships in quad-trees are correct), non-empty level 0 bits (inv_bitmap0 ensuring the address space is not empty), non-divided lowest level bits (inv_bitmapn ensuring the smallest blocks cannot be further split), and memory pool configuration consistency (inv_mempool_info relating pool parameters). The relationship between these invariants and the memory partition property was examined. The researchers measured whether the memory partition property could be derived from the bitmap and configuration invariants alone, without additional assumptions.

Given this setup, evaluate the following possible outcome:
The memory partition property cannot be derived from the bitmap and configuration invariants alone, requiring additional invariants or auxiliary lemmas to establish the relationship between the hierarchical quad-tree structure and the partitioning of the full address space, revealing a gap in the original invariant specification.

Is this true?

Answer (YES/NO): NO